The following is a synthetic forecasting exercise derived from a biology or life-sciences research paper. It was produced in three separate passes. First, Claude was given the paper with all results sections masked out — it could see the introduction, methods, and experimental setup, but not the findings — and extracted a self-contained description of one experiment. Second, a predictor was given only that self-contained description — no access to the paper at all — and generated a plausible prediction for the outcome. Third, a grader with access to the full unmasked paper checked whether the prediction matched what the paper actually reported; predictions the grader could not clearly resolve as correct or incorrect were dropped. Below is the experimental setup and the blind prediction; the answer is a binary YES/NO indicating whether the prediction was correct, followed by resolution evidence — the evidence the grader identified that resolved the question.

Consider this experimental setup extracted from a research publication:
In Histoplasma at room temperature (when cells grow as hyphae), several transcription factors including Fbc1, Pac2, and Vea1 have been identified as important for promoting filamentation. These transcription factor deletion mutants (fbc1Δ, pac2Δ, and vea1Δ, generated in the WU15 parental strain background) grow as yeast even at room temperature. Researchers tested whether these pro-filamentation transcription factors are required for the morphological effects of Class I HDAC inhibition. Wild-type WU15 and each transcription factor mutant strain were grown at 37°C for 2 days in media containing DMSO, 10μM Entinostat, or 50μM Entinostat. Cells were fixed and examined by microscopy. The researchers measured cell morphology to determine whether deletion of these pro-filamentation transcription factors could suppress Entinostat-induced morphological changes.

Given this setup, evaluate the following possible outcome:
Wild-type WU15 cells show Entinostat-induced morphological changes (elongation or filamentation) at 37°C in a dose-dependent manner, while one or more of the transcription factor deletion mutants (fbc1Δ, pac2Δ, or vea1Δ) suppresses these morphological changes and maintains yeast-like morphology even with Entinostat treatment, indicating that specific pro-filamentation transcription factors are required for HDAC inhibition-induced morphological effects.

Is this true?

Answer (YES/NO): YES